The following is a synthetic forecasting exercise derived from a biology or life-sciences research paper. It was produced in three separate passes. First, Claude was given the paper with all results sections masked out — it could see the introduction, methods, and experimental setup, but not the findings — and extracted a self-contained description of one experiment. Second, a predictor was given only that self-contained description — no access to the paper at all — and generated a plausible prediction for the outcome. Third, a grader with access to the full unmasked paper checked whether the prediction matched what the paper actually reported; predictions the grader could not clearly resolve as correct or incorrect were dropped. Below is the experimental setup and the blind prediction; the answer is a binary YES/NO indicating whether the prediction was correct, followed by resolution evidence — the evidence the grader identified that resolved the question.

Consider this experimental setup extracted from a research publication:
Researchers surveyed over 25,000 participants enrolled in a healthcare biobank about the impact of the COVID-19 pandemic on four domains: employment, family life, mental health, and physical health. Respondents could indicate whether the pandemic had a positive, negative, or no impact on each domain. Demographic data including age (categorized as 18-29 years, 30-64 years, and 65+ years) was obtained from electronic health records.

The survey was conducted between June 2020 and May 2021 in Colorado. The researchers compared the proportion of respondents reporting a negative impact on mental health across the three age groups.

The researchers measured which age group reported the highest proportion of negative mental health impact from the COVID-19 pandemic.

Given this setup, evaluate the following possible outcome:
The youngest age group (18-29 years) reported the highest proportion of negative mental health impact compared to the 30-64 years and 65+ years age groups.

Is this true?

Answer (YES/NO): YES